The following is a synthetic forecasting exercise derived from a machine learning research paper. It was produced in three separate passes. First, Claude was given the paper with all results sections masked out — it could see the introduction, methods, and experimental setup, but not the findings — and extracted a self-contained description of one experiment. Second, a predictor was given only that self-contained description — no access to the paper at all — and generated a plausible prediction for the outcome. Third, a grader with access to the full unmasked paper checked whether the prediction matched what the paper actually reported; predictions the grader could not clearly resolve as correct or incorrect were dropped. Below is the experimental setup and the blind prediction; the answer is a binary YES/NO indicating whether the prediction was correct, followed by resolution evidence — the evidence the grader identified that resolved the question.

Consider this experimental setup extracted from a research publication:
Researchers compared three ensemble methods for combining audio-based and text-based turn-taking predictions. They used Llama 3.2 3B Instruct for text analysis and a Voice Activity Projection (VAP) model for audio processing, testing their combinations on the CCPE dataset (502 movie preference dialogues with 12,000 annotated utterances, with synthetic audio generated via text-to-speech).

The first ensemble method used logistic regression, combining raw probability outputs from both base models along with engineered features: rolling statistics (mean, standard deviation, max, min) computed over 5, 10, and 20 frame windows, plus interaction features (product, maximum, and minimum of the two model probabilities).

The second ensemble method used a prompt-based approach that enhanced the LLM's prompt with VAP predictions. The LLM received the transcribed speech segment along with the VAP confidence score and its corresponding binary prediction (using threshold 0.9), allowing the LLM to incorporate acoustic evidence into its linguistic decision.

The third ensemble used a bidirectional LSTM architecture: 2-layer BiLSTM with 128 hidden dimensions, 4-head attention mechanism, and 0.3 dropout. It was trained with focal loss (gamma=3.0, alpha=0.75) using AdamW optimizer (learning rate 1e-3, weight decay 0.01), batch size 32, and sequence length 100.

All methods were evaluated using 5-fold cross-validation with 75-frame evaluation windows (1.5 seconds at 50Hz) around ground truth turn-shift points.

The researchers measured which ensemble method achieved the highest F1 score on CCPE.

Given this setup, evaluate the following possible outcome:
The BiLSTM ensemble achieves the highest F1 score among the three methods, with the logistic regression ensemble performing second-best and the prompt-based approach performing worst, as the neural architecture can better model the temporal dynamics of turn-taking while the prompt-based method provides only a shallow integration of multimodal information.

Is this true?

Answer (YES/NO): NO